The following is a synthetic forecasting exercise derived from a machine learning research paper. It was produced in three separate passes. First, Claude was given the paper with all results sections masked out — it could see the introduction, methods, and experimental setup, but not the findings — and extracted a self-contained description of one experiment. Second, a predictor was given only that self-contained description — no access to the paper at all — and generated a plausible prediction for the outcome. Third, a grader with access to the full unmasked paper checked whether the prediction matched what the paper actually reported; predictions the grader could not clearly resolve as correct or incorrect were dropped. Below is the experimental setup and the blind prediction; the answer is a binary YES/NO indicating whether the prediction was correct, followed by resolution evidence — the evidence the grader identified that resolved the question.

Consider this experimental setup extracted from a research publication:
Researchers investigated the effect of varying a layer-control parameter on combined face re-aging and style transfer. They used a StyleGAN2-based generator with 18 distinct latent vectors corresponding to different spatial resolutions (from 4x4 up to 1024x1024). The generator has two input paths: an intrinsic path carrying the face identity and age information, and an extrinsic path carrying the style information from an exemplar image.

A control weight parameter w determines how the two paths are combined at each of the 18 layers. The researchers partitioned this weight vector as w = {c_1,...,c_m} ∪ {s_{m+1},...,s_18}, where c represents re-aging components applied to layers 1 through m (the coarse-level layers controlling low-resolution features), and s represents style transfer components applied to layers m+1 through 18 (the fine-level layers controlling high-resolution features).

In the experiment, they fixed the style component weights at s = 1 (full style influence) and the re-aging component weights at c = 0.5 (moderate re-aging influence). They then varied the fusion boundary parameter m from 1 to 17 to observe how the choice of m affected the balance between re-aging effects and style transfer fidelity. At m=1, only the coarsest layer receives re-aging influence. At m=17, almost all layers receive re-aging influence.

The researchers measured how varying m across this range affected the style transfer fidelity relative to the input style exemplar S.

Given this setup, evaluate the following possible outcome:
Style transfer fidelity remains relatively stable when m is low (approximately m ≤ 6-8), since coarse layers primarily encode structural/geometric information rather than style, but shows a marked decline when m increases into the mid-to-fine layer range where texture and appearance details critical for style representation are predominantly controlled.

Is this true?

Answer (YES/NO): YES